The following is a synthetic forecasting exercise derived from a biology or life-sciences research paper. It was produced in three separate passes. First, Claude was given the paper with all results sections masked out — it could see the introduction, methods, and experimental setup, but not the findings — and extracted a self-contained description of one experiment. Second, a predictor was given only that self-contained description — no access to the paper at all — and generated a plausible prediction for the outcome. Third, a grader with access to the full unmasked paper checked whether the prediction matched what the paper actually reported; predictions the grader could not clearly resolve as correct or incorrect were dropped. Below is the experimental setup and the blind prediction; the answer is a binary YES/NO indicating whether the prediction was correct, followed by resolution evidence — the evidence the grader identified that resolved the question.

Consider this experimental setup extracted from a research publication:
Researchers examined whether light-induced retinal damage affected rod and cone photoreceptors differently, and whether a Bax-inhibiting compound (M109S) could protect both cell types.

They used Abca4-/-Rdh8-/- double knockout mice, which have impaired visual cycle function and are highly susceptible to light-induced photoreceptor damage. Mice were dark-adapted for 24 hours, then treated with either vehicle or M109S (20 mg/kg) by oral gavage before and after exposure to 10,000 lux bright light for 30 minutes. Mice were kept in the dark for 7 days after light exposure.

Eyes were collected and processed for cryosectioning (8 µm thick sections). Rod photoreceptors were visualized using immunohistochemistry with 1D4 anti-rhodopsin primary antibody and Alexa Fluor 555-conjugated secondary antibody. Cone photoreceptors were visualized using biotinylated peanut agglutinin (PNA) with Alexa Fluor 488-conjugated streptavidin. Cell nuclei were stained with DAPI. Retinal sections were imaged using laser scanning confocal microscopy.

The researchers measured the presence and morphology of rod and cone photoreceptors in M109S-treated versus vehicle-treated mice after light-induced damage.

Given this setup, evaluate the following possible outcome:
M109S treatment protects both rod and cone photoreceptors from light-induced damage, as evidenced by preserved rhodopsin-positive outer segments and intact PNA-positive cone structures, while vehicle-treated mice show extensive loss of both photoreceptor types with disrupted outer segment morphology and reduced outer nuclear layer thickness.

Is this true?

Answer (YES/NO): YES